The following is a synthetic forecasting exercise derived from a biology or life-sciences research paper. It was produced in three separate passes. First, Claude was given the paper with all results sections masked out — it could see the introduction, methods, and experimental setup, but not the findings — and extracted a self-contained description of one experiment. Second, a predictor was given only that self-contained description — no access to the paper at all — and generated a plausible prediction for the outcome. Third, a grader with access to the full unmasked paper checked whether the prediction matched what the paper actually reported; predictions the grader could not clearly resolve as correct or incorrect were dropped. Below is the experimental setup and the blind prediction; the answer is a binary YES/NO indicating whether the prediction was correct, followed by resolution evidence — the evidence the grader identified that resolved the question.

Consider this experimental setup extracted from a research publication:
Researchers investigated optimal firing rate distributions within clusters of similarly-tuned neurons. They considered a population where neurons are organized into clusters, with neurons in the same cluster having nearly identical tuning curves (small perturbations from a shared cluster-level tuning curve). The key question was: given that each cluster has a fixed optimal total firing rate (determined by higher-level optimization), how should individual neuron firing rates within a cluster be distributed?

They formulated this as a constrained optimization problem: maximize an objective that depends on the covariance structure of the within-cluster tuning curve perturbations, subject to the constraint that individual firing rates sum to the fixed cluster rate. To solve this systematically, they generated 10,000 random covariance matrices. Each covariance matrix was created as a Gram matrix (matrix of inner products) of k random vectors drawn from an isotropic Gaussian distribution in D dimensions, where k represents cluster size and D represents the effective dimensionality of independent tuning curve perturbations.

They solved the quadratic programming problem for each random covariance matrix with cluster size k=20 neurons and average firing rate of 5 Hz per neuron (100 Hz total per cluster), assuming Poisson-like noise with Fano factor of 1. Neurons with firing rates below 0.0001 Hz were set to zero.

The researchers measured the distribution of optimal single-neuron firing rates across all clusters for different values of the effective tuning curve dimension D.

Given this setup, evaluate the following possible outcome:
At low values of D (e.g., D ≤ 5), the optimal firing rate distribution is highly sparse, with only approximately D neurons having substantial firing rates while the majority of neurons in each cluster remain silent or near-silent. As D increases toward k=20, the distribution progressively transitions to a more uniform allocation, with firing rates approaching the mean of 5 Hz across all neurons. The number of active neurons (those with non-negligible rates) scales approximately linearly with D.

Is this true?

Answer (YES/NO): NO